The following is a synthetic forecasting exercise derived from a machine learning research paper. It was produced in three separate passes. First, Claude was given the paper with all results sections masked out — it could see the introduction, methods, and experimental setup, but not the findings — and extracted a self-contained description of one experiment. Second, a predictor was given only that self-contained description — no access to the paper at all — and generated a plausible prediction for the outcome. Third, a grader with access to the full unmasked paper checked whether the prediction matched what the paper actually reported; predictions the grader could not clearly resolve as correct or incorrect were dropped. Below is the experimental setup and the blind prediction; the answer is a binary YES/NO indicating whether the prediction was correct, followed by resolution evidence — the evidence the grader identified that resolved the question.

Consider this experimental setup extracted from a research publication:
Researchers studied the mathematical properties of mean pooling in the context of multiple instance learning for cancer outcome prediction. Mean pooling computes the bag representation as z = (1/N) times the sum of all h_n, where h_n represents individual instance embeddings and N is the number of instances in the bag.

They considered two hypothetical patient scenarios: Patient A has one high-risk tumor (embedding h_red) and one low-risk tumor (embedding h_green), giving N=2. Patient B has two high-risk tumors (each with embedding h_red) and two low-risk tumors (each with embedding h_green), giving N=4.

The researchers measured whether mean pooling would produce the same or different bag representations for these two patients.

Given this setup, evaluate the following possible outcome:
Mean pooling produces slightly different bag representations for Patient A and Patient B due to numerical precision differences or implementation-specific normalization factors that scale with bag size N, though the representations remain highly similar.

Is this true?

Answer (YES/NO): NO